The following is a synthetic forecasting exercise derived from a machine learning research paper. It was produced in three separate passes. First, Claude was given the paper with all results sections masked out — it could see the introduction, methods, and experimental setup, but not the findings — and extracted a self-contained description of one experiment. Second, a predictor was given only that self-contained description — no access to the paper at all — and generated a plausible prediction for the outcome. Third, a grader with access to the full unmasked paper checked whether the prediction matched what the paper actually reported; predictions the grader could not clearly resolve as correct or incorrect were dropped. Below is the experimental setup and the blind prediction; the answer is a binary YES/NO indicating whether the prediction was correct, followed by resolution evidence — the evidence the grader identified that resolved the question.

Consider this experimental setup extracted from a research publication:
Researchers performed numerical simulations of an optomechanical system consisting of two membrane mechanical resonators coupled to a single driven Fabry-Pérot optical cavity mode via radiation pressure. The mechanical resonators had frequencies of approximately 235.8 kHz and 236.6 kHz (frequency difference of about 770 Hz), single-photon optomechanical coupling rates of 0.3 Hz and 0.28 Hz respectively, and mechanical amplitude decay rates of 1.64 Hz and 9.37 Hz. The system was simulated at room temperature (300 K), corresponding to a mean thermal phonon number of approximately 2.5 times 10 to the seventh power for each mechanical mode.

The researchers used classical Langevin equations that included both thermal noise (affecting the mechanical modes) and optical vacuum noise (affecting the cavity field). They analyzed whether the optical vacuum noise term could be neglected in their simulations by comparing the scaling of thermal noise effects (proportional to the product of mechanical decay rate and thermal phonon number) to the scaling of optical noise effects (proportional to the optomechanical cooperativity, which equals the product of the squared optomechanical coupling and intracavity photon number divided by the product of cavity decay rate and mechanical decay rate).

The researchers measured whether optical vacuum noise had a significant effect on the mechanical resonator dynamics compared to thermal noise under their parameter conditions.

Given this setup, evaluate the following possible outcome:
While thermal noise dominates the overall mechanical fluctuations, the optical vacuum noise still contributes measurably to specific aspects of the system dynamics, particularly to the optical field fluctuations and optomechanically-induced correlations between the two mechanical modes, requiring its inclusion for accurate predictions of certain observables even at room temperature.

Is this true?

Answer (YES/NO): NO